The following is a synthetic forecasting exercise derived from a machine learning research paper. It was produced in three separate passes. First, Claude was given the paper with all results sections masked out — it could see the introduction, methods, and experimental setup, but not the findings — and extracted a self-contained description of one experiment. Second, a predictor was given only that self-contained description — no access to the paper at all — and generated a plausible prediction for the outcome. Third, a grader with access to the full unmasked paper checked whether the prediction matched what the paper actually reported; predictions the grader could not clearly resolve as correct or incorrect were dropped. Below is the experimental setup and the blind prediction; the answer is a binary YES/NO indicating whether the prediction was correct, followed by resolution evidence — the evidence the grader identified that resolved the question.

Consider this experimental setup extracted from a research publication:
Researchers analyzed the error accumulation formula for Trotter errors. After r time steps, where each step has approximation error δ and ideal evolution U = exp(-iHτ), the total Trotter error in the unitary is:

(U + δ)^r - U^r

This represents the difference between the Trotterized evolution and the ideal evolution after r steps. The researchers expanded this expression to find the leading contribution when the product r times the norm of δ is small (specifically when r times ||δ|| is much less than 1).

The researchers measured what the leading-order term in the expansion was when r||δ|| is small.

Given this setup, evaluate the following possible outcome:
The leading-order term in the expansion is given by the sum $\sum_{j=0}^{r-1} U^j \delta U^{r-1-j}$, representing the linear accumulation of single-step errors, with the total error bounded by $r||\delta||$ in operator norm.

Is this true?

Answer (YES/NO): YES